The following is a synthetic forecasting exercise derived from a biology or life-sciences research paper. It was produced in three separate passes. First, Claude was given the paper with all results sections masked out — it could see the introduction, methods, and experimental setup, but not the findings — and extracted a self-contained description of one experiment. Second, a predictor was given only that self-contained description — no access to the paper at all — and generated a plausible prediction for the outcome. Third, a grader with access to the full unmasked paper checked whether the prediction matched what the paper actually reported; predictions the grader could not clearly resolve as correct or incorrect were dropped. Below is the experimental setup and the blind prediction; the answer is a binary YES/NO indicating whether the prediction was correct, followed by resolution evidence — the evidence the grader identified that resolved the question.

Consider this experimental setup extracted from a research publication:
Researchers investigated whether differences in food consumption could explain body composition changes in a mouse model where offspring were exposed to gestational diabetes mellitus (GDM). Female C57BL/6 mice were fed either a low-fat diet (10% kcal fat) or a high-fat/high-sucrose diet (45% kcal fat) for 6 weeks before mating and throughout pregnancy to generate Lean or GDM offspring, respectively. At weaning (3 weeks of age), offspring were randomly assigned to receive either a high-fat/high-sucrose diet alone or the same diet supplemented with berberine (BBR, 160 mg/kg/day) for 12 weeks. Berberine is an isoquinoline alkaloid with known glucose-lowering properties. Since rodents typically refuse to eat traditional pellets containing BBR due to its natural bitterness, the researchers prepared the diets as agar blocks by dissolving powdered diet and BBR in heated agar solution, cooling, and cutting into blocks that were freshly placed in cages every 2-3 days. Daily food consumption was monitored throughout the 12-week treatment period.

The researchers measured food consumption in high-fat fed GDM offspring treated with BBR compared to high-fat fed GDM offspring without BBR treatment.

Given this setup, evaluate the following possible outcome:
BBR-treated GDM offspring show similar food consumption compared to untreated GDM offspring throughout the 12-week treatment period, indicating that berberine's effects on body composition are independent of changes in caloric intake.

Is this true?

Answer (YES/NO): YES